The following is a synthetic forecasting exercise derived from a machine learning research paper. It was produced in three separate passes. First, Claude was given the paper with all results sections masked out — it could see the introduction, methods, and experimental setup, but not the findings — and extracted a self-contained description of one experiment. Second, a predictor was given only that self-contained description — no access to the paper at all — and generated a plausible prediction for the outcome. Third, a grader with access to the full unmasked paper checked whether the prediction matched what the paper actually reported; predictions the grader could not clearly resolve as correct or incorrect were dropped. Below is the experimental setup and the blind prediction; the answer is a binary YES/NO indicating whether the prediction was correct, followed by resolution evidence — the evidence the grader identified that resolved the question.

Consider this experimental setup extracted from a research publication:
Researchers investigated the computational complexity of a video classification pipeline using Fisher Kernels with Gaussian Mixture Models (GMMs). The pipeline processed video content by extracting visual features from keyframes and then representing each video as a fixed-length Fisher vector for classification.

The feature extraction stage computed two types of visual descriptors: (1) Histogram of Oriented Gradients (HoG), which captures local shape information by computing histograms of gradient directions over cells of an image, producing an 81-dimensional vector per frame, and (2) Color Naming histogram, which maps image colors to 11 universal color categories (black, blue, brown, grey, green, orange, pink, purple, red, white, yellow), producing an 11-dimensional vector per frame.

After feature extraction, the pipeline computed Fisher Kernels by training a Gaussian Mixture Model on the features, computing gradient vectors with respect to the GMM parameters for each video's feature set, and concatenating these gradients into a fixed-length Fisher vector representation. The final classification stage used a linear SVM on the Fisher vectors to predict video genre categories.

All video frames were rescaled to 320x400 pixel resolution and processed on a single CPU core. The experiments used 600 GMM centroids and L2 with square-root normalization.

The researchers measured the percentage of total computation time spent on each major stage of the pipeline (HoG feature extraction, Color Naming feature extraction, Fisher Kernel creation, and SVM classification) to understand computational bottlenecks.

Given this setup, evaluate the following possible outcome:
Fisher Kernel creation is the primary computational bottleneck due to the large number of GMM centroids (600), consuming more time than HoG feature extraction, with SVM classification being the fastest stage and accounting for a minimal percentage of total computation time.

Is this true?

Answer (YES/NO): NO